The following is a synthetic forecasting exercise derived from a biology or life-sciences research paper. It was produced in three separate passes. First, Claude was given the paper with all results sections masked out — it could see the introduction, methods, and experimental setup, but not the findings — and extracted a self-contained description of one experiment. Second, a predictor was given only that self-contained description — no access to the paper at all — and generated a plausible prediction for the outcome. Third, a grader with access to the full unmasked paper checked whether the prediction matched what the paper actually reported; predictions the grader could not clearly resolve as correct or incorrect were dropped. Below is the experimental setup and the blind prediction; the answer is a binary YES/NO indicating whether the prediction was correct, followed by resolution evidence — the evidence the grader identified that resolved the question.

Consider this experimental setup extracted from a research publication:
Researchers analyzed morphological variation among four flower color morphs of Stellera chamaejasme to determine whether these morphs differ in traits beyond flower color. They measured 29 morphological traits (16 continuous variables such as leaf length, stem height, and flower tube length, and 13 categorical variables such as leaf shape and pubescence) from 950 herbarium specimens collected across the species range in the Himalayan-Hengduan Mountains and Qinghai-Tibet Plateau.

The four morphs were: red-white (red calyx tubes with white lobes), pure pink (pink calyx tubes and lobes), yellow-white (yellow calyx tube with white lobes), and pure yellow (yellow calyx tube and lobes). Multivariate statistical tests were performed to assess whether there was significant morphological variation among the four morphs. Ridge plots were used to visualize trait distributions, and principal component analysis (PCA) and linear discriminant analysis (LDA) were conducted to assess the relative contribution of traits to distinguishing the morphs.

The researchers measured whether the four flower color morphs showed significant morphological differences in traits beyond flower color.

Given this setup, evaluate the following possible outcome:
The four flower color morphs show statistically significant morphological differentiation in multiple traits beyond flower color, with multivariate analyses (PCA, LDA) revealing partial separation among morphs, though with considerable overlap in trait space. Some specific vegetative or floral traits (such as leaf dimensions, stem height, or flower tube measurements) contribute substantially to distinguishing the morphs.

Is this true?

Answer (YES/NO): YES